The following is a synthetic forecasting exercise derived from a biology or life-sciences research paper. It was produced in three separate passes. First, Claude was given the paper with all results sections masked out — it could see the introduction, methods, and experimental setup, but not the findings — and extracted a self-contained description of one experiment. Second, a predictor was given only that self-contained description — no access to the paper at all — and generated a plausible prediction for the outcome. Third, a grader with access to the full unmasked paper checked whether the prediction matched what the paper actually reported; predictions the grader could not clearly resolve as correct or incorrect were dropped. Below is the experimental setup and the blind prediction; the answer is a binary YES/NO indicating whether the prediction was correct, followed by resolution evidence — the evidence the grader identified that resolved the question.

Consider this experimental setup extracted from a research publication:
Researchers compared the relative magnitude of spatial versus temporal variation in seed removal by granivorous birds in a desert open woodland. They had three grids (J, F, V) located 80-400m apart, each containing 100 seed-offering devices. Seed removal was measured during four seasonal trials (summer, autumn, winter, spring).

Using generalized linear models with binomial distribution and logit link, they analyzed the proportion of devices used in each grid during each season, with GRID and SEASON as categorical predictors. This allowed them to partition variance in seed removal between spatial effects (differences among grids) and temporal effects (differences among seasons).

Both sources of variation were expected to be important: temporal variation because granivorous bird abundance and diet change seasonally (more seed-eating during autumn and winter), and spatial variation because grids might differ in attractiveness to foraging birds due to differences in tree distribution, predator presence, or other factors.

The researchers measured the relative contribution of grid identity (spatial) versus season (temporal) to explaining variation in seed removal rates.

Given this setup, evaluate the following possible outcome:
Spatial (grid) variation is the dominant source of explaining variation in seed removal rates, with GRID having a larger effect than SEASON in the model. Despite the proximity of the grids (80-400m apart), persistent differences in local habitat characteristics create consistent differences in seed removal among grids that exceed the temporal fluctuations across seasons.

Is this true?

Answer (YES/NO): YES